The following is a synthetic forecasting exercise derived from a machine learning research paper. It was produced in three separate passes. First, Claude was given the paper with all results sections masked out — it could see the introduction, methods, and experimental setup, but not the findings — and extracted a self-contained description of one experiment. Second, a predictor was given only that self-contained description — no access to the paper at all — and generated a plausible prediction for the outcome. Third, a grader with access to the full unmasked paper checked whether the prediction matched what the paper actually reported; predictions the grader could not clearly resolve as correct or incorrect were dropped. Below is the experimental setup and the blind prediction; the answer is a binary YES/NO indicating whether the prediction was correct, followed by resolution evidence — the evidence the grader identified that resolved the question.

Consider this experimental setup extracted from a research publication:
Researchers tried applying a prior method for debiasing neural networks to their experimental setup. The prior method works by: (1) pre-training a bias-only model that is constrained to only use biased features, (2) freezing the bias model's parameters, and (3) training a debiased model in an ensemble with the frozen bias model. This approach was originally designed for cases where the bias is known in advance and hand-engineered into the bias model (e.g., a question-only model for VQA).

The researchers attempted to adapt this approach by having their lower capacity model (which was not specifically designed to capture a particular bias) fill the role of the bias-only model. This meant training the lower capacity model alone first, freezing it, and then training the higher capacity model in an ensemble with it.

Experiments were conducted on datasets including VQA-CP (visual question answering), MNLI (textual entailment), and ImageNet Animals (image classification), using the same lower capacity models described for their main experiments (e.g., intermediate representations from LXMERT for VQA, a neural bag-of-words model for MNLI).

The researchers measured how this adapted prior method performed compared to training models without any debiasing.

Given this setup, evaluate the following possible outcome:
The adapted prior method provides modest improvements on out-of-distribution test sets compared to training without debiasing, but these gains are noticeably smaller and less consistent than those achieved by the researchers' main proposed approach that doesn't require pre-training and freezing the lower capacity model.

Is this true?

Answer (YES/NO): NO